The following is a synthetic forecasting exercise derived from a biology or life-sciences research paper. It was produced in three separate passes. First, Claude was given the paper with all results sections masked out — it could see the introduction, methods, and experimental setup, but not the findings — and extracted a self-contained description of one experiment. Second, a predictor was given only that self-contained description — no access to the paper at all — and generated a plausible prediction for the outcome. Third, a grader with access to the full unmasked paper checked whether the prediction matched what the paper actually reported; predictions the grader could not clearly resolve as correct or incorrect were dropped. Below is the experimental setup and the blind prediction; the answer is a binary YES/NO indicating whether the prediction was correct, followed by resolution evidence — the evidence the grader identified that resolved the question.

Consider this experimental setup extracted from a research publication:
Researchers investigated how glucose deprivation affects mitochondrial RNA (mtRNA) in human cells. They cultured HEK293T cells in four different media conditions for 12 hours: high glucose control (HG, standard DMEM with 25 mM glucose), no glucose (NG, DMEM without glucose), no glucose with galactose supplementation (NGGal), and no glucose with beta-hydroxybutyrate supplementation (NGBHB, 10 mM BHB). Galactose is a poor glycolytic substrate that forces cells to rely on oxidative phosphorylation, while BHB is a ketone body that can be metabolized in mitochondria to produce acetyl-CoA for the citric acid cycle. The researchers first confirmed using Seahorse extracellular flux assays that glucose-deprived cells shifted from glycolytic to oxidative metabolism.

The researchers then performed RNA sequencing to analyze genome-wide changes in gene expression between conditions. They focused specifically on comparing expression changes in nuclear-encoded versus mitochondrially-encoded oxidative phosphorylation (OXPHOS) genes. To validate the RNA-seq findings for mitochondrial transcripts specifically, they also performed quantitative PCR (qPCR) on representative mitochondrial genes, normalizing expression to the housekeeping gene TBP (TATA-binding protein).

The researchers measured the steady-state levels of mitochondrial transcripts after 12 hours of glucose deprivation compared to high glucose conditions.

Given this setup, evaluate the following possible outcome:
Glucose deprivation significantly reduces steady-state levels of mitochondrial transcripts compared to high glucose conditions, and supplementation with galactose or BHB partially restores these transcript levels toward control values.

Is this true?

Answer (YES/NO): NO